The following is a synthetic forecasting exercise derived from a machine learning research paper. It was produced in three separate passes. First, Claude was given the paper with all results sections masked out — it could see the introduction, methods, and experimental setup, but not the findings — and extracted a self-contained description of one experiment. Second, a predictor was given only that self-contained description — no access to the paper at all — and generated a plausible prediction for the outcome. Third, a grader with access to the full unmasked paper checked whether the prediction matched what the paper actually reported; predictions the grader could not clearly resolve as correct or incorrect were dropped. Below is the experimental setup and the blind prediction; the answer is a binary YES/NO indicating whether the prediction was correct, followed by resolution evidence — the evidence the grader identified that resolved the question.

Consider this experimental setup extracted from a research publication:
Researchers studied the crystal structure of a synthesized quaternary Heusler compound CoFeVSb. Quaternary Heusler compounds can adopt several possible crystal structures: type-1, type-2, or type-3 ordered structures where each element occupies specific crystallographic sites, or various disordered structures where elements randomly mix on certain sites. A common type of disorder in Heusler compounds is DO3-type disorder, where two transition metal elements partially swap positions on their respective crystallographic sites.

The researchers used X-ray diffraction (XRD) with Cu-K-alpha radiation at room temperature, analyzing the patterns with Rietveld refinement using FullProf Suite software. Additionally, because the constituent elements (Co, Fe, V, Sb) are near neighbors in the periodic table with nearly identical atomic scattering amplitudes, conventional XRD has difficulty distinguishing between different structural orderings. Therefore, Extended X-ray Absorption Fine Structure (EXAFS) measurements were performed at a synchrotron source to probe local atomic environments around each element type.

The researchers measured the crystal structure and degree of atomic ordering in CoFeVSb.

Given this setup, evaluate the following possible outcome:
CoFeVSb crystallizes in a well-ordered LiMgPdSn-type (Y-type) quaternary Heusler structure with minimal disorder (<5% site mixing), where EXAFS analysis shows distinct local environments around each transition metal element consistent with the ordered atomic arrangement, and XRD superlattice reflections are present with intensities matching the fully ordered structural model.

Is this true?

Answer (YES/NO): NO